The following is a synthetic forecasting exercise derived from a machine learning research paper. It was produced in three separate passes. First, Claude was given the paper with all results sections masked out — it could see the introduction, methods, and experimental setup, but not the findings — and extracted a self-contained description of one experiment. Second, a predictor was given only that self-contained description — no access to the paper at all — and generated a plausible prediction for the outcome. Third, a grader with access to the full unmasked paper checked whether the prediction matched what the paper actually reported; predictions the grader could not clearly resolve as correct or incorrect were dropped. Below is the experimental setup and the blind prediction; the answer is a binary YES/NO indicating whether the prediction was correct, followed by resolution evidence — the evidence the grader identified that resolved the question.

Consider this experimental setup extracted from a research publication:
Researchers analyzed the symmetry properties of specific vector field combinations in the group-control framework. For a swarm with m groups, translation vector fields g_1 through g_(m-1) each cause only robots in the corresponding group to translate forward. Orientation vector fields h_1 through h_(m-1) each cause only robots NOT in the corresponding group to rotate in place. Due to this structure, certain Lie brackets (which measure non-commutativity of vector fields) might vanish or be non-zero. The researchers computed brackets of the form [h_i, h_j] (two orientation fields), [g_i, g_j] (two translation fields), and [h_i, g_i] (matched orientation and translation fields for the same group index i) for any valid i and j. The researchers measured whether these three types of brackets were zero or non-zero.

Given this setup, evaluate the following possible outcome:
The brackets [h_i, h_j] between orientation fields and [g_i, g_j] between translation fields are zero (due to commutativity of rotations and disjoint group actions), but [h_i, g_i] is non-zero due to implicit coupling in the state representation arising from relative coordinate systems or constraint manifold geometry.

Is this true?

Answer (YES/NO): NO